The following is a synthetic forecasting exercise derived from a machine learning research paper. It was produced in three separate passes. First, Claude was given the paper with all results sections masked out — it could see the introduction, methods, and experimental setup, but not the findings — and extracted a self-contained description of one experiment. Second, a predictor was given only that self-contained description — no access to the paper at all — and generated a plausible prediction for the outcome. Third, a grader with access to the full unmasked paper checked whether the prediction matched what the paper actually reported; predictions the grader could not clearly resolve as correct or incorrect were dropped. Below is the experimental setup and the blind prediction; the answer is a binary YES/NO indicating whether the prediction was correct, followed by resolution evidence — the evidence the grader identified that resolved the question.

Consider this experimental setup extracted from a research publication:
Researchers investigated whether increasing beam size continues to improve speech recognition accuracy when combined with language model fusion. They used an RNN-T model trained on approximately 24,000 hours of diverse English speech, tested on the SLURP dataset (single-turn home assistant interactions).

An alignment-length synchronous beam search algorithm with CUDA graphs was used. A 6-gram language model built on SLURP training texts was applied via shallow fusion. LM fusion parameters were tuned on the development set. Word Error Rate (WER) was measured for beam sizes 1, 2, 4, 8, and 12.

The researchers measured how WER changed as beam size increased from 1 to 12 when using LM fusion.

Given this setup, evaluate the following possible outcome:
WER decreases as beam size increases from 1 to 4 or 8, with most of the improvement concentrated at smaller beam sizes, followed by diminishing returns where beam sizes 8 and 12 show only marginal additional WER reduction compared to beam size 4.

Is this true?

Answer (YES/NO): YES